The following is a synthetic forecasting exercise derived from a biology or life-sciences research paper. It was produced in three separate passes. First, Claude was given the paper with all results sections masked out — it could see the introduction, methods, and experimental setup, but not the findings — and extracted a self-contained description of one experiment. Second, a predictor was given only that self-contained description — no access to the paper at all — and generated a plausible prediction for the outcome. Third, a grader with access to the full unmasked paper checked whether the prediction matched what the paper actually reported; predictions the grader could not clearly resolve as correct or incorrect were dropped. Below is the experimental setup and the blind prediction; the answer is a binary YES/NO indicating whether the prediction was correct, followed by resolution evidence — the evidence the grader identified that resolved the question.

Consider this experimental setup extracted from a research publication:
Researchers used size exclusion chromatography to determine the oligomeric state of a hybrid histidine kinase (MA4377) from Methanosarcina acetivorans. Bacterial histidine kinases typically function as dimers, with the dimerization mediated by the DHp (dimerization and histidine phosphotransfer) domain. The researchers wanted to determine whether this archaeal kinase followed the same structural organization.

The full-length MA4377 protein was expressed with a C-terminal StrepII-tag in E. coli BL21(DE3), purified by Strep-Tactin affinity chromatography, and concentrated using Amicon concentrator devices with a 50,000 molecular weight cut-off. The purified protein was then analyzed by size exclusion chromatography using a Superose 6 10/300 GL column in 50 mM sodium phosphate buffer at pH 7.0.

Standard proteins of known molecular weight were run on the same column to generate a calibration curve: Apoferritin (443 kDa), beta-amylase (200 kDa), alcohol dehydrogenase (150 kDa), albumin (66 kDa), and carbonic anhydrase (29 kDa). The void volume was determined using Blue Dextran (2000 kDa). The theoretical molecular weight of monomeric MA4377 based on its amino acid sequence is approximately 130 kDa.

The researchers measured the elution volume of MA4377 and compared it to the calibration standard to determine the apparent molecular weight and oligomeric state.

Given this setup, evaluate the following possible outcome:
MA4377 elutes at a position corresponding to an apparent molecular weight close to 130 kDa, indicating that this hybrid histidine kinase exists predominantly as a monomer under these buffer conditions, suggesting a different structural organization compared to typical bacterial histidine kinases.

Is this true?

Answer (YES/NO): NO